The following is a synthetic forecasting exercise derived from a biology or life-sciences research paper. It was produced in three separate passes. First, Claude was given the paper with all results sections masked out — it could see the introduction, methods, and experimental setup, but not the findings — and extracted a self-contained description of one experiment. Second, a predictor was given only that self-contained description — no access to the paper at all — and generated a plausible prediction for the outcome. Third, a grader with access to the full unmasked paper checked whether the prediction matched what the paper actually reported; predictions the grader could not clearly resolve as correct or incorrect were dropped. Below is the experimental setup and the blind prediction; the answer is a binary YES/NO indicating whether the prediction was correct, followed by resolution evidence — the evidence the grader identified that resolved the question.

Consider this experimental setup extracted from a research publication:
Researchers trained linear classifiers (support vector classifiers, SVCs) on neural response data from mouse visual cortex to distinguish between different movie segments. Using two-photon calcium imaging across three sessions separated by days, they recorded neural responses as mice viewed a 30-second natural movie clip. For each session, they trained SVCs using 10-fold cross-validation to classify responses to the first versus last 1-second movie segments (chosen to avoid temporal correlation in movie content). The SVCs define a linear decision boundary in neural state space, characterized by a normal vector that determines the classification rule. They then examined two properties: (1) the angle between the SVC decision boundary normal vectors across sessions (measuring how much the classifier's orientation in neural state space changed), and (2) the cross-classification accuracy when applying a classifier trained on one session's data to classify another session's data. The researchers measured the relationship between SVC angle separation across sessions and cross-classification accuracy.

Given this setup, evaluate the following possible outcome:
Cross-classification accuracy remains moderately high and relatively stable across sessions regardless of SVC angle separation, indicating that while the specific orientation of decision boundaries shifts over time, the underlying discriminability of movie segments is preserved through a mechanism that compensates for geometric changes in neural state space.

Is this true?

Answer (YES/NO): YES